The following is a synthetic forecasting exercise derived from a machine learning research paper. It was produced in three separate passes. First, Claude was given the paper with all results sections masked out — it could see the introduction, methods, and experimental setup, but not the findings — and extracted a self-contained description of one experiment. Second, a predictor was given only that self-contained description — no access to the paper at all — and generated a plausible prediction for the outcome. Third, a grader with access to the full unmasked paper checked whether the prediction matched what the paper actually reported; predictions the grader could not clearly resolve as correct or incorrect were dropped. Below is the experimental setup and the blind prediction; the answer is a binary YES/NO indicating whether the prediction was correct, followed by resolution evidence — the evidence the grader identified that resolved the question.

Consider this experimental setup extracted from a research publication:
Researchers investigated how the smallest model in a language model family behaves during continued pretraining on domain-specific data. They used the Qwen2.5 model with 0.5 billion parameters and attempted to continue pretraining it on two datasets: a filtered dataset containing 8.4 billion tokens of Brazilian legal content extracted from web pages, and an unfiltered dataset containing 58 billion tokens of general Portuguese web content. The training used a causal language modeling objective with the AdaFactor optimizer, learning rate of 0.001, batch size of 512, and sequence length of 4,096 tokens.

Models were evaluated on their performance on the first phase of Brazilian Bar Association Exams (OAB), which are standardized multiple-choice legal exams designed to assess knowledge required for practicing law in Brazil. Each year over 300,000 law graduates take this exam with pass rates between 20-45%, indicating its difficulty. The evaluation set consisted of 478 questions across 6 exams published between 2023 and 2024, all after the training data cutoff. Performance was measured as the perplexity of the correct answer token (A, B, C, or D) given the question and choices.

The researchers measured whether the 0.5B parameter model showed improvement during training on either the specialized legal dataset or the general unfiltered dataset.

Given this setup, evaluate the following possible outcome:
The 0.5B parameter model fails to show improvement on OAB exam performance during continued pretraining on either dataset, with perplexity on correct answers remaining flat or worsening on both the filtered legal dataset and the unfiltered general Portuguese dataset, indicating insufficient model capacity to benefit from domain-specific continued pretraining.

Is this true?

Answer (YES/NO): YES